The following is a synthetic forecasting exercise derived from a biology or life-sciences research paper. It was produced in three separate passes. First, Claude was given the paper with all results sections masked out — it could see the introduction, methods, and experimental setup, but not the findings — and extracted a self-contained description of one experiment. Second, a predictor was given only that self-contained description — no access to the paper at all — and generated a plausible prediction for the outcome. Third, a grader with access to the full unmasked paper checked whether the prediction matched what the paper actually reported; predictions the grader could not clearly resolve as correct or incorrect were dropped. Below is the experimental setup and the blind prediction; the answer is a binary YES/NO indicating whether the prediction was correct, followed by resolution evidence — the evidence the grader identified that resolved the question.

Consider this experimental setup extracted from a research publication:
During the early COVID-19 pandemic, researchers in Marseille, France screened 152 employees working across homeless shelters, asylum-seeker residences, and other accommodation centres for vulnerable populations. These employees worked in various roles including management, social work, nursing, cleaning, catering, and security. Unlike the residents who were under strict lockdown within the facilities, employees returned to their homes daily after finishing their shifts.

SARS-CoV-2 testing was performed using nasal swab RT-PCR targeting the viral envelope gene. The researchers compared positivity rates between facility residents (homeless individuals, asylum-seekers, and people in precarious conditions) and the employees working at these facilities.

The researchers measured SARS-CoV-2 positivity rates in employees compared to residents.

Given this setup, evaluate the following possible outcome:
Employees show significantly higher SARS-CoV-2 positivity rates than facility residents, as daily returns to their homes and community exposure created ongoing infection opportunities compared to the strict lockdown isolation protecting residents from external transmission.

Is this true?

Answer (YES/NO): NO